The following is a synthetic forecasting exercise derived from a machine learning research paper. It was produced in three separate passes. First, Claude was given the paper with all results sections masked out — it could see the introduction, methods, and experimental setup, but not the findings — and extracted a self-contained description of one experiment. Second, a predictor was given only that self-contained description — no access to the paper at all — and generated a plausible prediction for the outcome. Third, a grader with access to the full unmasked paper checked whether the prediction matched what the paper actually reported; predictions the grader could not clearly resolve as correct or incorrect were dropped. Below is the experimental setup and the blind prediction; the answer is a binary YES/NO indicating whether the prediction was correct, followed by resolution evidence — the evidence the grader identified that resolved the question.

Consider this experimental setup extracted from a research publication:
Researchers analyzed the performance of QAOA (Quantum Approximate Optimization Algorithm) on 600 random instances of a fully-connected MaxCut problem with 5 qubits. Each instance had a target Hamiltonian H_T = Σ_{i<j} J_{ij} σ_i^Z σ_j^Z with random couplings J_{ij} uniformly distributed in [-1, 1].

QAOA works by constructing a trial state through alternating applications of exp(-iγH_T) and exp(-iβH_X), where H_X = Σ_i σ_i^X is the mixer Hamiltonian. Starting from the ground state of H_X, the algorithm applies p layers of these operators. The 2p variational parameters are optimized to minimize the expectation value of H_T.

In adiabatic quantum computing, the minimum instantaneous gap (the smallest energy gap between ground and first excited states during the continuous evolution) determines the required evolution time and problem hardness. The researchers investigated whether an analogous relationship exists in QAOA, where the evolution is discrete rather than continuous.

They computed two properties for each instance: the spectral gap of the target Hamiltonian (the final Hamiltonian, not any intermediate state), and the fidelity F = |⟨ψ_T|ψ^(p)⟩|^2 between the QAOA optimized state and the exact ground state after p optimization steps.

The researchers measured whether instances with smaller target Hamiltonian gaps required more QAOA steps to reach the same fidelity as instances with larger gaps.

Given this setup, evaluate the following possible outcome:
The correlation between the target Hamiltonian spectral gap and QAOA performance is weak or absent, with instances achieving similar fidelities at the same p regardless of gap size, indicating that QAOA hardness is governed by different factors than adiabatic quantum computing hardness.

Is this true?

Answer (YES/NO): NO